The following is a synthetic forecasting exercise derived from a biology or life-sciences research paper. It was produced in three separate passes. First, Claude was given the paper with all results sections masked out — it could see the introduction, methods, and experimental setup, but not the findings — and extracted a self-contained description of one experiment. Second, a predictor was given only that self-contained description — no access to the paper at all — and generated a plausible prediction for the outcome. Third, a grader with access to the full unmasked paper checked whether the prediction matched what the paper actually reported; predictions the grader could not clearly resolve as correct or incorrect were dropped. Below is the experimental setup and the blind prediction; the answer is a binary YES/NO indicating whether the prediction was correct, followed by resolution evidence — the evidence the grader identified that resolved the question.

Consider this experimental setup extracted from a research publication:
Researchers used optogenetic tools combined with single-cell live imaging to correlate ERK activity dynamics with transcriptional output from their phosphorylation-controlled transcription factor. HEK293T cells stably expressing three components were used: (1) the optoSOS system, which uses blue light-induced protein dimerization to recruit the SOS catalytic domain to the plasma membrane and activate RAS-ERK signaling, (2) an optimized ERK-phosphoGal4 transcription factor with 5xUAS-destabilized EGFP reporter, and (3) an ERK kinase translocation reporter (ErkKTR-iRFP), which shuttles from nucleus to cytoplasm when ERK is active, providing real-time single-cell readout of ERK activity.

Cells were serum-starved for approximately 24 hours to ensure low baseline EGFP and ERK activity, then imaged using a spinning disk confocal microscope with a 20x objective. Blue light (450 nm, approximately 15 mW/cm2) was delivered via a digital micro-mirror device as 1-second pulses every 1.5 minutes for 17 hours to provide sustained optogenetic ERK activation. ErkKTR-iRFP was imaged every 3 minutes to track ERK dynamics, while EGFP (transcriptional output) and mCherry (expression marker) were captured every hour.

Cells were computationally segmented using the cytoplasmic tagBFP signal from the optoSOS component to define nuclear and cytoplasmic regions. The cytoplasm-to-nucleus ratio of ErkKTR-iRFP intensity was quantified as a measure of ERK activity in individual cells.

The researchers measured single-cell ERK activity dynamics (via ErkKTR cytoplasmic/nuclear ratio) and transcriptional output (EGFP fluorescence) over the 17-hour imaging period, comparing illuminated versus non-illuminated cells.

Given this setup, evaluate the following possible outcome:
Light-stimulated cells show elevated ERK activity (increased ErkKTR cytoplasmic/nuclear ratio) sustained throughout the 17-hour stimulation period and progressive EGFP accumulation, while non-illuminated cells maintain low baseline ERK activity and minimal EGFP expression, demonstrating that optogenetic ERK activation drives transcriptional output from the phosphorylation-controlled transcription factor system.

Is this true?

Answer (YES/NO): YES